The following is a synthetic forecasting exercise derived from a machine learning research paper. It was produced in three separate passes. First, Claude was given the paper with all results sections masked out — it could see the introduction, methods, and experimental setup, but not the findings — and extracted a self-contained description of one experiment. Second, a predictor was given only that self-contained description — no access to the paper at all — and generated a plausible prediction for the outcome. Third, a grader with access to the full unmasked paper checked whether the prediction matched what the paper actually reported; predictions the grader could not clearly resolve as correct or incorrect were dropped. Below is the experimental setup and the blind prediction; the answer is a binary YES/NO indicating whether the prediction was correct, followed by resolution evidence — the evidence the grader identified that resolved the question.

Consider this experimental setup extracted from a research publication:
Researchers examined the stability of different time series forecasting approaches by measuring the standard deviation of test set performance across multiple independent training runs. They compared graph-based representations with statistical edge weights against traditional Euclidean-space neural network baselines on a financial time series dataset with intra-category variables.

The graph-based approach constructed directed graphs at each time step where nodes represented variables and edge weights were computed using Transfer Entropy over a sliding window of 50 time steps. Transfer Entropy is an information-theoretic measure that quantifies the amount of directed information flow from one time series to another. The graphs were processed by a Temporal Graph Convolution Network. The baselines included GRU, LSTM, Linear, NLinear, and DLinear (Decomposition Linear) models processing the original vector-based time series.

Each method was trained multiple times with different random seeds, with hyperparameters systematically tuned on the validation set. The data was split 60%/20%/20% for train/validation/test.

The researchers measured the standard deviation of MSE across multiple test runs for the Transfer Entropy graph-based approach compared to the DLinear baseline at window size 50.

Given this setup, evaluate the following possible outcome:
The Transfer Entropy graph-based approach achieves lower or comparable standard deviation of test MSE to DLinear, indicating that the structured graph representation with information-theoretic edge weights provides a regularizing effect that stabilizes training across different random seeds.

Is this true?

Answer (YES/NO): YES